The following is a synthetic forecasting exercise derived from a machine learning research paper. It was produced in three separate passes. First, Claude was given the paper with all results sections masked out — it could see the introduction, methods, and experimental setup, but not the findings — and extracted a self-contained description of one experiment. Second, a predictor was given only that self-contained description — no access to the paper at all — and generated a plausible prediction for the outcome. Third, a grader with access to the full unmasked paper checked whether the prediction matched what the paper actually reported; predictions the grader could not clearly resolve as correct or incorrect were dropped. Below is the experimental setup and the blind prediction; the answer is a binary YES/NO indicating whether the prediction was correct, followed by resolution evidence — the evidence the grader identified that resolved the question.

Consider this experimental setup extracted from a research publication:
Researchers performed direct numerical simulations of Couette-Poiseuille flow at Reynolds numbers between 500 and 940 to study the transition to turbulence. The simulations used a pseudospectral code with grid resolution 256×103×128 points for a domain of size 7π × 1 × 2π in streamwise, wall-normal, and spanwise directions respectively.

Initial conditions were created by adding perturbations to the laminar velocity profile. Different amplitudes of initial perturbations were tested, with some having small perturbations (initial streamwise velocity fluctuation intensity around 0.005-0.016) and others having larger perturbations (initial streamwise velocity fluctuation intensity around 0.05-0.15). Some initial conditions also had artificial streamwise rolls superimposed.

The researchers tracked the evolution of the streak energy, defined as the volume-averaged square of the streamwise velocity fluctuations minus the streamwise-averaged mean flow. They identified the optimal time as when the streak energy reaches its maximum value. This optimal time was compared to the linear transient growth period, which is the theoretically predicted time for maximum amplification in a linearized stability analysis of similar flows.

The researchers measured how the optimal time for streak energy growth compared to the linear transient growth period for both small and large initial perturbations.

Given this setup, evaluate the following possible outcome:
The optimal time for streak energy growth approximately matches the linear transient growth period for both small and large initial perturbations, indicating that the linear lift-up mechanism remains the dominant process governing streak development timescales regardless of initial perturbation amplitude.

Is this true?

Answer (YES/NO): NO